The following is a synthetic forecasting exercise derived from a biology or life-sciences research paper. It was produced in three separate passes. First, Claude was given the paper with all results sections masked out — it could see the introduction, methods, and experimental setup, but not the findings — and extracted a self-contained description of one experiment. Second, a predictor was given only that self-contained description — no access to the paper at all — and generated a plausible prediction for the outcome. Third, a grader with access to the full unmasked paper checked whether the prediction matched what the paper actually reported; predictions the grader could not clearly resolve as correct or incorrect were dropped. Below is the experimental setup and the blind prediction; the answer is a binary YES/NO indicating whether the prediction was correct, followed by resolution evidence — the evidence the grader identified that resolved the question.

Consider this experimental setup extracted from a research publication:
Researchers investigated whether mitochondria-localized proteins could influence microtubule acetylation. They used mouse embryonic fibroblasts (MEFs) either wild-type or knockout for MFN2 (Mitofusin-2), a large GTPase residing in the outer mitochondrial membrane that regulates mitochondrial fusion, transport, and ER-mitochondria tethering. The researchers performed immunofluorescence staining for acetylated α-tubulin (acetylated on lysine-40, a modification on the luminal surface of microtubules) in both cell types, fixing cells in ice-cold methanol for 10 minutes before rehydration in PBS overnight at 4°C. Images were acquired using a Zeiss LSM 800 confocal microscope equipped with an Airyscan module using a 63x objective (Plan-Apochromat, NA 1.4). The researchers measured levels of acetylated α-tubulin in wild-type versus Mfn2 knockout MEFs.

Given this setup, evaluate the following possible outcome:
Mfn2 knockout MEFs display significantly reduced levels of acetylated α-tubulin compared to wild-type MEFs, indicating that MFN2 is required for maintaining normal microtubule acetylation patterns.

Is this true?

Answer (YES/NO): YES